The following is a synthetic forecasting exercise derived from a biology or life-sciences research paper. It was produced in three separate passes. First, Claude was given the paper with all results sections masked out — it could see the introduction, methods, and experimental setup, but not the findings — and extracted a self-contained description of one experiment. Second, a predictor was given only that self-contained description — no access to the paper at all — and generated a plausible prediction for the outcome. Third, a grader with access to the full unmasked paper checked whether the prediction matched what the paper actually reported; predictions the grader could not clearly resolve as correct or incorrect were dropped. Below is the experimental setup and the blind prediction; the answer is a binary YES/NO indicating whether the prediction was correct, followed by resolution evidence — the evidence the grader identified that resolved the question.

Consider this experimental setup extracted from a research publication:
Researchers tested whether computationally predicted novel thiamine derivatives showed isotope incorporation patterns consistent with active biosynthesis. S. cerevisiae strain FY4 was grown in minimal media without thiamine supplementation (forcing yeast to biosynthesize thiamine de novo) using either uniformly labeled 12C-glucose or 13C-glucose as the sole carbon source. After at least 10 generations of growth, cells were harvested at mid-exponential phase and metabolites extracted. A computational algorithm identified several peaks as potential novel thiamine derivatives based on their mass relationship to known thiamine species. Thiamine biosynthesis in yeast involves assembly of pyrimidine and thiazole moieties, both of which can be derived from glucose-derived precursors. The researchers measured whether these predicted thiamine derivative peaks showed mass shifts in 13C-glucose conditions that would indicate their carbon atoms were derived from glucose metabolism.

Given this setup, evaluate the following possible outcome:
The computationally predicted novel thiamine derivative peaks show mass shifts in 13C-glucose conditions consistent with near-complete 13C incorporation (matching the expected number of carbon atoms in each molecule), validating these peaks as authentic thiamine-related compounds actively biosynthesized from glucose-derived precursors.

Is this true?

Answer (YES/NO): YES